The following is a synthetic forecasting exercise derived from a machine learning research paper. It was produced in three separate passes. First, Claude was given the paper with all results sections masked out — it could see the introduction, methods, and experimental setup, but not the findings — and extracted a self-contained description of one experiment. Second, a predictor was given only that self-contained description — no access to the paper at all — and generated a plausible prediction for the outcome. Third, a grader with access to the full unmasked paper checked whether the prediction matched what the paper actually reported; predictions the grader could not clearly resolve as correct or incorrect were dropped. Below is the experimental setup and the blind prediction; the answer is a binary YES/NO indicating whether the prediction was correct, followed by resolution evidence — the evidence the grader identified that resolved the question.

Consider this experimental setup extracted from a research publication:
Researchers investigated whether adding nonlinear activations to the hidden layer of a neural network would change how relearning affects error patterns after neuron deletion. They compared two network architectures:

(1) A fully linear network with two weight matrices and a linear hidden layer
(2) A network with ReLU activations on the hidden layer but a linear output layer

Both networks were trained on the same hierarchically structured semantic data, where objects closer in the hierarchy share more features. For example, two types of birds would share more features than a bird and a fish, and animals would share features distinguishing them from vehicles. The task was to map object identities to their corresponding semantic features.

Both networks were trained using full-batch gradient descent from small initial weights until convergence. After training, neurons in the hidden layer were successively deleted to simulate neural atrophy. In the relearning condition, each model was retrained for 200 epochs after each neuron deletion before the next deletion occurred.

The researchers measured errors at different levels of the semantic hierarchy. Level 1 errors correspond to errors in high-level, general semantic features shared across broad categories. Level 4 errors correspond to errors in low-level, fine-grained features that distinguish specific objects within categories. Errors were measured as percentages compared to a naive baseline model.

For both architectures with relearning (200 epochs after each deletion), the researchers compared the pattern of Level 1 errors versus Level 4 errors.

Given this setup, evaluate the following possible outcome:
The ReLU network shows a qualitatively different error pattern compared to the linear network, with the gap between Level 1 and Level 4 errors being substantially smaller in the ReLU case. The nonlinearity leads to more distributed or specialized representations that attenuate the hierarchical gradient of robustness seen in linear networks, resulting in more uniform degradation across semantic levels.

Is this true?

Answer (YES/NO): NO